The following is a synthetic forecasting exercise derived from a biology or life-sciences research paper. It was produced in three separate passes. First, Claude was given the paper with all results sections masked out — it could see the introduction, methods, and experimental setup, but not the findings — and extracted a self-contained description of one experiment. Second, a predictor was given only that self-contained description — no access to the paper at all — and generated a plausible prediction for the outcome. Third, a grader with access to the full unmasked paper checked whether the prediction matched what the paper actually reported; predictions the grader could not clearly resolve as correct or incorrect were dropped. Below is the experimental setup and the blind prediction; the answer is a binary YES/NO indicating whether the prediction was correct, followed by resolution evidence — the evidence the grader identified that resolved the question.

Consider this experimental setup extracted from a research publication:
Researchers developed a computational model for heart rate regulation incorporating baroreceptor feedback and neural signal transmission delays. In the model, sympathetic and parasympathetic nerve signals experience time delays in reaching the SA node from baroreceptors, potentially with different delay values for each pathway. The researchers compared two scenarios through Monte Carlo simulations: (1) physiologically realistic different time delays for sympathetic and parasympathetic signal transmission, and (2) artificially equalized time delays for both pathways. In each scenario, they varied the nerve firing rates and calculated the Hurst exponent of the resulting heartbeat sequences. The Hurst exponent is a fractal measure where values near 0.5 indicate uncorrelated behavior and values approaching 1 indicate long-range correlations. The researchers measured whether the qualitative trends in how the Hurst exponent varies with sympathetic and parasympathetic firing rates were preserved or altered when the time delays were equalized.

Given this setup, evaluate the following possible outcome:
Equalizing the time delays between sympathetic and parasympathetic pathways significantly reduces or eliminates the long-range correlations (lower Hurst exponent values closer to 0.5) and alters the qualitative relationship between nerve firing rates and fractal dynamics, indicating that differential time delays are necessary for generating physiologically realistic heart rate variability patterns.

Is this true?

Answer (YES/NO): NO